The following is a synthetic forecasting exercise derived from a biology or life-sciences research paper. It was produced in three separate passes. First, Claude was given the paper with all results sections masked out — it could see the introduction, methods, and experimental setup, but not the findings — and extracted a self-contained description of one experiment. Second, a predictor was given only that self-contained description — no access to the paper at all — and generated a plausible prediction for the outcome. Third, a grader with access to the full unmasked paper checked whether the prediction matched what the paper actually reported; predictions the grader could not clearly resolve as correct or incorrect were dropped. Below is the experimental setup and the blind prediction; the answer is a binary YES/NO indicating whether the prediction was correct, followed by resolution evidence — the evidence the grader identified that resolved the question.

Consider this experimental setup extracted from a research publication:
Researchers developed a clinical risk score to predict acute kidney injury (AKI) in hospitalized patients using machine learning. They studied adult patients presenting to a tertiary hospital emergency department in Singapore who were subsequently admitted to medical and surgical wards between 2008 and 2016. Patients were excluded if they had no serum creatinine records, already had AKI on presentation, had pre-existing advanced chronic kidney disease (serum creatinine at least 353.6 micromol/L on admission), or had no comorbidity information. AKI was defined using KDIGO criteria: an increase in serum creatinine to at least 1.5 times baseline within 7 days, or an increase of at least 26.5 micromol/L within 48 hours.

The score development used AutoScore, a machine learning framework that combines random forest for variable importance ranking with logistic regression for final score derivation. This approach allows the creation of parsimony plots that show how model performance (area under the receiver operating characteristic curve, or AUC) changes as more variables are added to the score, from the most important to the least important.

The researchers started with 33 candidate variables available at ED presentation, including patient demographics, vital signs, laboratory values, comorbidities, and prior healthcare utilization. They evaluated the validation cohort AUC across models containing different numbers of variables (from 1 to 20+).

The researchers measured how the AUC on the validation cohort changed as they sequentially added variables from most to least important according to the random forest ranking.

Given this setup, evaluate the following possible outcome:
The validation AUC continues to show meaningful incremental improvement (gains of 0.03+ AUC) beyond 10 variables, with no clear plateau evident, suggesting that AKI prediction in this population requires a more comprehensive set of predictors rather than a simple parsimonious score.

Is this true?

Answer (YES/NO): NO